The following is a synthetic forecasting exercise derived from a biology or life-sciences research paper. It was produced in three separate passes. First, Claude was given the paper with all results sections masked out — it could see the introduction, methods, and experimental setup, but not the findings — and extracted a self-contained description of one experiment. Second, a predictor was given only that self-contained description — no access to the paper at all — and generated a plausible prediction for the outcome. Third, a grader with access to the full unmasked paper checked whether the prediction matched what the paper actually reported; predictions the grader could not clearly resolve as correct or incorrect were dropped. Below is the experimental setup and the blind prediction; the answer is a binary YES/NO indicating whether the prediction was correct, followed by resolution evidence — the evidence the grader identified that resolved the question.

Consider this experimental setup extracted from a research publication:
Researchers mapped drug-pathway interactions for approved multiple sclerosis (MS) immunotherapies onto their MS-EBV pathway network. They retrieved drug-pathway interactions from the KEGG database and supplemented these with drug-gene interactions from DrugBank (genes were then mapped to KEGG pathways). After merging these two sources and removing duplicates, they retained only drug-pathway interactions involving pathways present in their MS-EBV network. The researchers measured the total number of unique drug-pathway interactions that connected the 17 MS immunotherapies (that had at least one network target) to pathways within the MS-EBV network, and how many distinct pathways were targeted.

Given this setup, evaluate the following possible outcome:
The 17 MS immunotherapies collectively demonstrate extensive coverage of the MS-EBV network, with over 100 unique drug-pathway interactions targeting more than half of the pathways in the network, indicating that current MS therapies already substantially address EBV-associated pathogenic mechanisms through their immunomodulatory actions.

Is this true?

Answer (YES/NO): NO